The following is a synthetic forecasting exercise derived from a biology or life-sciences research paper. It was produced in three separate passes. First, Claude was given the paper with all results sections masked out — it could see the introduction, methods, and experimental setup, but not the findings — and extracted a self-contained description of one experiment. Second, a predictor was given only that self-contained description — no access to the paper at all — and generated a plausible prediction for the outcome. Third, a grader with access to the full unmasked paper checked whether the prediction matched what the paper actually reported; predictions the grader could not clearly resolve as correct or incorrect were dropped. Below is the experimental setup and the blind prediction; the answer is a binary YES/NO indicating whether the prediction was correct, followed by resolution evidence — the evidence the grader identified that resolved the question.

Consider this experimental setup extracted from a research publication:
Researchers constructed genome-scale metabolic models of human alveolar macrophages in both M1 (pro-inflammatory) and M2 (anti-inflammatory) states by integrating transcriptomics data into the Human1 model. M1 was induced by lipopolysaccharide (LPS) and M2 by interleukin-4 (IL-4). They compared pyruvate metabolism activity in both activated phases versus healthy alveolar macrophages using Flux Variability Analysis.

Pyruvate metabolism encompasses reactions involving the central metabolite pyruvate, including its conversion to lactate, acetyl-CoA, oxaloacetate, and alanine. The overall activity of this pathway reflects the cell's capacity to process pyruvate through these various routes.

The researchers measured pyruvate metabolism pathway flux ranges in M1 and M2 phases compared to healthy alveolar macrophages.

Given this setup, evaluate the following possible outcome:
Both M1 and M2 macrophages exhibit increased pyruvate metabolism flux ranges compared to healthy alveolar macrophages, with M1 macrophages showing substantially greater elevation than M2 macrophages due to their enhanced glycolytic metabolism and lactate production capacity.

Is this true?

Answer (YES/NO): NO